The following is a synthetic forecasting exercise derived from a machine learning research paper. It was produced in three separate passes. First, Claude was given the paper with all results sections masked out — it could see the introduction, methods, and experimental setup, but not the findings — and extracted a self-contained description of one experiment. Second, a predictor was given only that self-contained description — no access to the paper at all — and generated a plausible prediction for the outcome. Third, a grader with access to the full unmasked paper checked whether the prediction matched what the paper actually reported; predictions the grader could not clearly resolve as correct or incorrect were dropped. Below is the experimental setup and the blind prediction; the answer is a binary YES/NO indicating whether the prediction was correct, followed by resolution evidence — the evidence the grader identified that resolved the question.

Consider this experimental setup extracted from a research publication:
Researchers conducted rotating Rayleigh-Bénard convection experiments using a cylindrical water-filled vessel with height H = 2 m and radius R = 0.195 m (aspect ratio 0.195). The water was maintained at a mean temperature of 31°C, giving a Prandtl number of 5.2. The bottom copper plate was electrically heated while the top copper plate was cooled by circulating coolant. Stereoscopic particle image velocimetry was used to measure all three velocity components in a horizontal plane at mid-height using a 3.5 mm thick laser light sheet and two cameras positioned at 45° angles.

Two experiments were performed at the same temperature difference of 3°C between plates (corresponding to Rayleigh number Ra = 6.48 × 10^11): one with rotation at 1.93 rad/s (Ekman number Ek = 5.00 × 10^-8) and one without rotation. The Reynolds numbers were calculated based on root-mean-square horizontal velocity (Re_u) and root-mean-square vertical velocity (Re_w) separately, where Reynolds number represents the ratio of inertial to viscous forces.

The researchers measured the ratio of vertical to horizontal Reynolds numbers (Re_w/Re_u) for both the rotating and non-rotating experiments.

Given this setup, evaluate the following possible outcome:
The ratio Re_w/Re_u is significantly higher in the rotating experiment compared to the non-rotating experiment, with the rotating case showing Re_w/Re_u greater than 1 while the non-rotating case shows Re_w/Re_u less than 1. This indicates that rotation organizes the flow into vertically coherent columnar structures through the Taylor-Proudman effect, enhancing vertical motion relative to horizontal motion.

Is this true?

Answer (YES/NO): NO